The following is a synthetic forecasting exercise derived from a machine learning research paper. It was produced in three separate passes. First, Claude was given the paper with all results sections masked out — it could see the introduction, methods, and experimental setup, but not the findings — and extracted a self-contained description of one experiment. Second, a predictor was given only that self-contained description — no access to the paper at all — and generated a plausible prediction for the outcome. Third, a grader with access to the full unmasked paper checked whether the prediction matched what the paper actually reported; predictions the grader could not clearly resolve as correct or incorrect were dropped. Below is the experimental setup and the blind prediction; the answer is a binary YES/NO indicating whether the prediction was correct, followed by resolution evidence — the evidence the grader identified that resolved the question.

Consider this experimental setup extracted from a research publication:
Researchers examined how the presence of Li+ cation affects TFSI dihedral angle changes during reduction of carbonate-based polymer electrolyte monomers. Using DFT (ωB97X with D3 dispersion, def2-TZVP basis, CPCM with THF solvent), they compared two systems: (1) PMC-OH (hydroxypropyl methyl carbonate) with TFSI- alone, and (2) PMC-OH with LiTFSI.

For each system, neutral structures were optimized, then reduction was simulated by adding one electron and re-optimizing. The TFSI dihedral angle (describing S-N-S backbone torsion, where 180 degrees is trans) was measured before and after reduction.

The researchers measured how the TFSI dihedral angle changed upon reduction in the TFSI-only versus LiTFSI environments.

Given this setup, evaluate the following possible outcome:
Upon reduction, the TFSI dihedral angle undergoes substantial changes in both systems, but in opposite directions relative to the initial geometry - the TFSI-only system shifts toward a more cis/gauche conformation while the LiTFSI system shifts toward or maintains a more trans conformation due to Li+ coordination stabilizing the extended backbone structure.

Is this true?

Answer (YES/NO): NO